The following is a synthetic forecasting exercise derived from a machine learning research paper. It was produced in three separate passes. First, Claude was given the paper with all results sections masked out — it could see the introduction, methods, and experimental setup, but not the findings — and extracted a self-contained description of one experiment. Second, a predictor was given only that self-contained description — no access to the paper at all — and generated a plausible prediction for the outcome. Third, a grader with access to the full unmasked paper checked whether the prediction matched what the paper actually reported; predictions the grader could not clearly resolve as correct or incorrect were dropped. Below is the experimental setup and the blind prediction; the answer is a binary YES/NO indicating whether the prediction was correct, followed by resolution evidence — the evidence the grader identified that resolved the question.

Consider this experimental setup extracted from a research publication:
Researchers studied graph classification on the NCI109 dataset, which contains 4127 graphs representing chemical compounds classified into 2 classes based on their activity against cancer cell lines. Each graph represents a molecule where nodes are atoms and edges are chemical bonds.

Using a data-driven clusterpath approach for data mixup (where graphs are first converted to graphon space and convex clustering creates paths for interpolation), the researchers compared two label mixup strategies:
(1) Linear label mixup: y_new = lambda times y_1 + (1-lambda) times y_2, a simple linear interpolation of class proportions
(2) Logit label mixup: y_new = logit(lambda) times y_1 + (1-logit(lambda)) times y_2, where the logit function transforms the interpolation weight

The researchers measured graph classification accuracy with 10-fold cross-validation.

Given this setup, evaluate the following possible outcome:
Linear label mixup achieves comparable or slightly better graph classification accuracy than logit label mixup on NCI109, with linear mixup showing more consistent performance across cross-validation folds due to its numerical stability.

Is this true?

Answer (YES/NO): NO